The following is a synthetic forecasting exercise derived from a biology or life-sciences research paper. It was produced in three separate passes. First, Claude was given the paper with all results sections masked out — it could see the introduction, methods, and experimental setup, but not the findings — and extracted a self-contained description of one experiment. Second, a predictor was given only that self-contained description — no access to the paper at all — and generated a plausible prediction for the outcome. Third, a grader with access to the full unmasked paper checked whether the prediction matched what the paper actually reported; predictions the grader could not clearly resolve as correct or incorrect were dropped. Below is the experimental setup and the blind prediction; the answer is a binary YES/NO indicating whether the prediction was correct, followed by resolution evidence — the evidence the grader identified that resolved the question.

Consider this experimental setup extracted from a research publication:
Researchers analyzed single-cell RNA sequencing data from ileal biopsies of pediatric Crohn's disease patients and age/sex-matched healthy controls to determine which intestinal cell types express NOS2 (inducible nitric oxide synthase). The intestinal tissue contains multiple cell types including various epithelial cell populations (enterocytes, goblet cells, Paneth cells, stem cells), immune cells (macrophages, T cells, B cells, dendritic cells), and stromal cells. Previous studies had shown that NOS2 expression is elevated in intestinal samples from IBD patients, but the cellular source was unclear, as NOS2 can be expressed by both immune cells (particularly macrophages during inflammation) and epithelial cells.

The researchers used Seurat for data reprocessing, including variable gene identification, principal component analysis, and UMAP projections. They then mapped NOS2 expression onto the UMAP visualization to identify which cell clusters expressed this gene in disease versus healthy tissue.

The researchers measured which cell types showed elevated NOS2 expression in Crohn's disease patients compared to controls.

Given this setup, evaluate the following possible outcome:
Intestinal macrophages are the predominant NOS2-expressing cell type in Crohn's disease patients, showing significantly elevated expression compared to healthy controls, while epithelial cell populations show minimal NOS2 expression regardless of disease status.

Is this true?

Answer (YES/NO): NO